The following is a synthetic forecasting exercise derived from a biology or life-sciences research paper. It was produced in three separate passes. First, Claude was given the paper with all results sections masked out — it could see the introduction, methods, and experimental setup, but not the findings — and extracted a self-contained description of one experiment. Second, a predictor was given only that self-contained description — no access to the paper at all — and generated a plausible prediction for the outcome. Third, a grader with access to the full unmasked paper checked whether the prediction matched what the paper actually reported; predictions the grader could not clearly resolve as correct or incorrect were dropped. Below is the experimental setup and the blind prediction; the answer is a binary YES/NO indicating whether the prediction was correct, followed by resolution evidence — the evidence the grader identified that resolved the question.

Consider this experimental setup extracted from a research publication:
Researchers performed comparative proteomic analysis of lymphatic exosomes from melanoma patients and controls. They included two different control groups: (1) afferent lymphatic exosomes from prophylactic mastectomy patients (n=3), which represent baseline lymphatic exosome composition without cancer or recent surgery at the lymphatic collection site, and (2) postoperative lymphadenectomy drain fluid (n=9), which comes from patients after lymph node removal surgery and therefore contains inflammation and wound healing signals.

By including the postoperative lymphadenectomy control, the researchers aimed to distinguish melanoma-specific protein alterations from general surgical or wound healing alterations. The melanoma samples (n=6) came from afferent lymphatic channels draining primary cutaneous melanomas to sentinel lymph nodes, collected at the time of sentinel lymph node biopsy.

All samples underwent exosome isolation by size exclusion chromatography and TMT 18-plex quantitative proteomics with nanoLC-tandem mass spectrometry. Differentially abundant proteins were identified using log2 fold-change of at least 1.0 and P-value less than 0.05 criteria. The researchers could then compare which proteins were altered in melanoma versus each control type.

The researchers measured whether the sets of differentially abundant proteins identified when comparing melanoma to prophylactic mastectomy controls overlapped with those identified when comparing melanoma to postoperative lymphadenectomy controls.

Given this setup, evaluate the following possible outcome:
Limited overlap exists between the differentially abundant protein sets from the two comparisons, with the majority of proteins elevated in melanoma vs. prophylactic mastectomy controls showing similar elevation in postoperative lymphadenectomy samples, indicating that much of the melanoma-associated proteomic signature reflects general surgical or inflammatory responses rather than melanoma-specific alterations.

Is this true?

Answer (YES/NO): NO